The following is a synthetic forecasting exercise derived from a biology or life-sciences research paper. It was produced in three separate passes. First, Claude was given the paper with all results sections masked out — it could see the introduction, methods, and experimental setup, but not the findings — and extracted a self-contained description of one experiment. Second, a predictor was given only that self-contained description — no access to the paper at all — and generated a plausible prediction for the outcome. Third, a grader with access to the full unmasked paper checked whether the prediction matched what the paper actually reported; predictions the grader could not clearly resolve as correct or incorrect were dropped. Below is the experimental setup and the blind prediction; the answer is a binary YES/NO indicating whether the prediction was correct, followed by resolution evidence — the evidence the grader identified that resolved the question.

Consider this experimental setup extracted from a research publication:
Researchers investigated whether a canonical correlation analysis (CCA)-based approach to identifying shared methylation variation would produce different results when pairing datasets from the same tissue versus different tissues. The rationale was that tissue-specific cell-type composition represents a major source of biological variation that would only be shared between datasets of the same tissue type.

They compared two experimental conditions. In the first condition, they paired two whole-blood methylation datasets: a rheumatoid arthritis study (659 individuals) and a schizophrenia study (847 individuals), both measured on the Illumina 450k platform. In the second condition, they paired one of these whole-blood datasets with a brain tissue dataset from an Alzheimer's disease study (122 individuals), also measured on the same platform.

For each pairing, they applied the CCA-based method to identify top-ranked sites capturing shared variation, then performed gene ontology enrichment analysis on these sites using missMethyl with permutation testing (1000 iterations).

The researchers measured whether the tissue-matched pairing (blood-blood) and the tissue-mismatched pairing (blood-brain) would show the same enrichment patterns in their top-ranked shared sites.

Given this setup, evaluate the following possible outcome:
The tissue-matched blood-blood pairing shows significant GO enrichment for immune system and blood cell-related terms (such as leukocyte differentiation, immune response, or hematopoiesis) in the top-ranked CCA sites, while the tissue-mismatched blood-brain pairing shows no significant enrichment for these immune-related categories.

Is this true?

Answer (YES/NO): YES